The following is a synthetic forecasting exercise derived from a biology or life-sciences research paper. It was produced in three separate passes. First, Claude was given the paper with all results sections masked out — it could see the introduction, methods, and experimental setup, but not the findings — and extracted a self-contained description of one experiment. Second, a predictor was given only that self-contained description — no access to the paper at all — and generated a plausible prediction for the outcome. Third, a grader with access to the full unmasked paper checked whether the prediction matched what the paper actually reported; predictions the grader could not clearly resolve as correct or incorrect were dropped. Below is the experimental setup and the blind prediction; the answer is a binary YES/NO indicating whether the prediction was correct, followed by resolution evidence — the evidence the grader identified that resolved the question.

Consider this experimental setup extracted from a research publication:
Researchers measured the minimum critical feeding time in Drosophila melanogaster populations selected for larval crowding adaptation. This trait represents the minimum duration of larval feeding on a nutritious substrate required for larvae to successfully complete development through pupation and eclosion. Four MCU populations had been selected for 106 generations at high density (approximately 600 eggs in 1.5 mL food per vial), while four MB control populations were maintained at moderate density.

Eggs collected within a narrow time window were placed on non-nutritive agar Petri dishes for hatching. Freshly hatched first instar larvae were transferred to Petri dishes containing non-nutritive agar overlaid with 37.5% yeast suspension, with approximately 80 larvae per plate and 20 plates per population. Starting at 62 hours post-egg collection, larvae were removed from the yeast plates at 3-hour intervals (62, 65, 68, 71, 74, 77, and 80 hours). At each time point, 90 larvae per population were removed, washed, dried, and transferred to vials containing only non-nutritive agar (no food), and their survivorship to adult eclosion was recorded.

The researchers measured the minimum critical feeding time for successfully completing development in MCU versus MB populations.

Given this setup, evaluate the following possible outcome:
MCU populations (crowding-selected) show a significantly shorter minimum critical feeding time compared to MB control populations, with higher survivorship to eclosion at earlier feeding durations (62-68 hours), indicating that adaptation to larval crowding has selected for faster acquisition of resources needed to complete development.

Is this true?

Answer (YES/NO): NO